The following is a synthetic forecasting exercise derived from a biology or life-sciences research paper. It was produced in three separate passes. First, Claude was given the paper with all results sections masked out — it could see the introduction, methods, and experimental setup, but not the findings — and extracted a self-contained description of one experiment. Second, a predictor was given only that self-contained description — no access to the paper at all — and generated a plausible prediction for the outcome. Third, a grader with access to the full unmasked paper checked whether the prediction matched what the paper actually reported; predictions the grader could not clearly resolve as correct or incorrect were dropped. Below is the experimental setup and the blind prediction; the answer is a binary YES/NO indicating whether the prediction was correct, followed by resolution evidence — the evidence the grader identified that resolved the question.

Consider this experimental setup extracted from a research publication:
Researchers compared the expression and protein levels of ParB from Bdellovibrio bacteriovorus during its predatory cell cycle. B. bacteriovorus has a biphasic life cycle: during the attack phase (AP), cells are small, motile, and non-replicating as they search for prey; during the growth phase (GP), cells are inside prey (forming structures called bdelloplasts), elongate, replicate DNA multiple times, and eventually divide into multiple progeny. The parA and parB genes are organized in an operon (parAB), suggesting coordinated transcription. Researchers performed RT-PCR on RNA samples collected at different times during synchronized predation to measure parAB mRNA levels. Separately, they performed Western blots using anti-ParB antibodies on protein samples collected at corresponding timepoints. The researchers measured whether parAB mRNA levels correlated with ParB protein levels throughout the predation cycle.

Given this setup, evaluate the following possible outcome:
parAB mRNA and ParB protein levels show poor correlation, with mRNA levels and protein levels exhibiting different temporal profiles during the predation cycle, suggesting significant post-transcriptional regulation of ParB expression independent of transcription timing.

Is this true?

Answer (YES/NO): NO